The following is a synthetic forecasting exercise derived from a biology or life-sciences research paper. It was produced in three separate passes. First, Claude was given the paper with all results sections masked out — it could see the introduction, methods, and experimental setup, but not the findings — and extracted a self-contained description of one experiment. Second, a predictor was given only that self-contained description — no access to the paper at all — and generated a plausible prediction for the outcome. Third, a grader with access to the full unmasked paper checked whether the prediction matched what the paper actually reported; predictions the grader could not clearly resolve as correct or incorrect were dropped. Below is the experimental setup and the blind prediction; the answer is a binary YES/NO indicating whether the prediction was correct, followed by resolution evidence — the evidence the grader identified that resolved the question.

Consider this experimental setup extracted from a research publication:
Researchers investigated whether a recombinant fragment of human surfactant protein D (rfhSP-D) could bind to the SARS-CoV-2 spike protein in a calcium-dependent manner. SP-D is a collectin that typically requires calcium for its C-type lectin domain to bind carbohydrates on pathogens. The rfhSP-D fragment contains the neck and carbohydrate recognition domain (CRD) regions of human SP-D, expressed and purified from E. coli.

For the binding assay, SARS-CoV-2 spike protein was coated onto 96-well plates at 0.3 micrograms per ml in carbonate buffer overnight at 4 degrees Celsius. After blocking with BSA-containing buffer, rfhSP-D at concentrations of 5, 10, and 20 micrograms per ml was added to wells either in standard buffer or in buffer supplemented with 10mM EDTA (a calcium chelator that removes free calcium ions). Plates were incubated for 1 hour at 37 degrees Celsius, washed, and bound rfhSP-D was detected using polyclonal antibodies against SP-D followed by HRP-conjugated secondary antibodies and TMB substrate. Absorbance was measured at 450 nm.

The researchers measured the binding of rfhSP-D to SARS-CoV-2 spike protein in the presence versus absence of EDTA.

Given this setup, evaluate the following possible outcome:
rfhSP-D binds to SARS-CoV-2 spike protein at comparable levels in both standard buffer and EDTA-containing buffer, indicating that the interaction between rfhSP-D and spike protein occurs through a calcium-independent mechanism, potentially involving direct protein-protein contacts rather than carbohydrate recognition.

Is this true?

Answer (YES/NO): YES